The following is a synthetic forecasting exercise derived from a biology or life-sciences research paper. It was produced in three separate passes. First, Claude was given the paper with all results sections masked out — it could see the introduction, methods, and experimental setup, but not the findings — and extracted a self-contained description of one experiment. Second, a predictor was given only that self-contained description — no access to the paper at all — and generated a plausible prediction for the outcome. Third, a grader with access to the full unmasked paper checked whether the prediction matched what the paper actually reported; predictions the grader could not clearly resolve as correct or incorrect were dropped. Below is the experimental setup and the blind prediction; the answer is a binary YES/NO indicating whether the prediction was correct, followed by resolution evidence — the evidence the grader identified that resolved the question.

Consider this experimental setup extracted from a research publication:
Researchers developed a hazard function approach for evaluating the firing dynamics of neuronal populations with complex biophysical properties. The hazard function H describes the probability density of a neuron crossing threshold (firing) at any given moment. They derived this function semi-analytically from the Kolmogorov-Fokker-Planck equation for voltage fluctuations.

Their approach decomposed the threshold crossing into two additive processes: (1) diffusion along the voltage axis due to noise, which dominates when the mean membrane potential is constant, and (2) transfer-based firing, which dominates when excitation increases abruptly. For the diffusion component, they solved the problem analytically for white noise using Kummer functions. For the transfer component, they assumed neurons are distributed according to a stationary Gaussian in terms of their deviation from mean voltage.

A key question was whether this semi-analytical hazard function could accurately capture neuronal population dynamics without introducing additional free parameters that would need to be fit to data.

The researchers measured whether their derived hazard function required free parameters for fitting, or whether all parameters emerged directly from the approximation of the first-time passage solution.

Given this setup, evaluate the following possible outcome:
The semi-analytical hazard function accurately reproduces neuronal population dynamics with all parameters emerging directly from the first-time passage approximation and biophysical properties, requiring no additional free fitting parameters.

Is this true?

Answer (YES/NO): YES